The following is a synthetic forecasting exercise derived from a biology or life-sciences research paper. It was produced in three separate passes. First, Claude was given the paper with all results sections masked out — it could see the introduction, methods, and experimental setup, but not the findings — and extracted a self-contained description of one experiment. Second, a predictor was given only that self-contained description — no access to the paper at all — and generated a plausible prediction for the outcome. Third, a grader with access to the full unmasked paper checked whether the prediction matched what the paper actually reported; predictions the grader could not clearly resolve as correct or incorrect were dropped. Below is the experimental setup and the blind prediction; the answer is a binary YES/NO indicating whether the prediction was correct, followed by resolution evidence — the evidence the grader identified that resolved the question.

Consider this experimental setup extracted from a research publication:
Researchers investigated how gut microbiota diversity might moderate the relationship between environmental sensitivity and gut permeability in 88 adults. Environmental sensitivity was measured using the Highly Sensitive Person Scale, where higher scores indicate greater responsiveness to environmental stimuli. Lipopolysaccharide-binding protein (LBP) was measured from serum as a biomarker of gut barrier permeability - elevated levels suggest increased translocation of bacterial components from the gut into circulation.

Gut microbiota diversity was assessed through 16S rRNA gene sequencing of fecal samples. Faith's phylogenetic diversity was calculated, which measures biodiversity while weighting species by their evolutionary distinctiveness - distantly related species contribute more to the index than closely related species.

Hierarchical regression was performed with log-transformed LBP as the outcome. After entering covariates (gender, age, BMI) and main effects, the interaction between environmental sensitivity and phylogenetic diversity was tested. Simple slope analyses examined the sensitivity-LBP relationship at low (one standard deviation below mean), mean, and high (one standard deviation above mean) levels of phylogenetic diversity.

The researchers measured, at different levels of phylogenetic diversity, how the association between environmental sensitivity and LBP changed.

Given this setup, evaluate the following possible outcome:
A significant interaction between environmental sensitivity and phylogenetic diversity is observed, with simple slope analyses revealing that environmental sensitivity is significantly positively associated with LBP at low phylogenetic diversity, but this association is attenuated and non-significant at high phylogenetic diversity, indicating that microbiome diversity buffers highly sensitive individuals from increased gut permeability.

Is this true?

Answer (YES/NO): YES